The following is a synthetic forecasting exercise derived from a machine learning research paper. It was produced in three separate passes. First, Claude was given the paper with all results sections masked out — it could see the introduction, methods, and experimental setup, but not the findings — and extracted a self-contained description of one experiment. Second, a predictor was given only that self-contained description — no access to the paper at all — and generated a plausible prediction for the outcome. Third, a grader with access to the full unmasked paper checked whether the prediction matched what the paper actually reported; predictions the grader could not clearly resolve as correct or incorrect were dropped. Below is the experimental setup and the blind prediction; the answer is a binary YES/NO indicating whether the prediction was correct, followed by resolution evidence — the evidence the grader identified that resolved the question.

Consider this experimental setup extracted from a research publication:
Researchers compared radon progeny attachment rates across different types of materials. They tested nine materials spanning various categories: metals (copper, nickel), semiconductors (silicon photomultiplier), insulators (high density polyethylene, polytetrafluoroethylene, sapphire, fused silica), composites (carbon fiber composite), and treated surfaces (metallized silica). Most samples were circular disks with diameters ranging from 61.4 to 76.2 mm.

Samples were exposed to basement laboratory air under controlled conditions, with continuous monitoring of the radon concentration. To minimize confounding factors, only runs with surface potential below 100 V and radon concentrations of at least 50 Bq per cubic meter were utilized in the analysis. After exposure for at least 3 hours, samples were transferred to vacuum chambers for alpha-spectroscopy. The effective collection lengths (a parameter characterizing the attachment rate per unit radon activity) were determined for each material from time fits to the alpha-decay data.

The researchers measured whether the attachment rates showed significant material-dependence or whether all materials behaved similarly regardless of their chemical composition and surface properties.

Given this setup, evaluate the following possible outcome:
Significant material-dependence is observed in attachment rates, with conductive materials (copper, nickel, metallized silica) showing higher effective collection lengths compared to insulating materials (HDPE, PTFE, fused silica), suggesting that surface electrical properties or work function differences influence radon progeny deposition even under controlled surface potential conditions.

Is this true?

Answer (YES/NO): NO